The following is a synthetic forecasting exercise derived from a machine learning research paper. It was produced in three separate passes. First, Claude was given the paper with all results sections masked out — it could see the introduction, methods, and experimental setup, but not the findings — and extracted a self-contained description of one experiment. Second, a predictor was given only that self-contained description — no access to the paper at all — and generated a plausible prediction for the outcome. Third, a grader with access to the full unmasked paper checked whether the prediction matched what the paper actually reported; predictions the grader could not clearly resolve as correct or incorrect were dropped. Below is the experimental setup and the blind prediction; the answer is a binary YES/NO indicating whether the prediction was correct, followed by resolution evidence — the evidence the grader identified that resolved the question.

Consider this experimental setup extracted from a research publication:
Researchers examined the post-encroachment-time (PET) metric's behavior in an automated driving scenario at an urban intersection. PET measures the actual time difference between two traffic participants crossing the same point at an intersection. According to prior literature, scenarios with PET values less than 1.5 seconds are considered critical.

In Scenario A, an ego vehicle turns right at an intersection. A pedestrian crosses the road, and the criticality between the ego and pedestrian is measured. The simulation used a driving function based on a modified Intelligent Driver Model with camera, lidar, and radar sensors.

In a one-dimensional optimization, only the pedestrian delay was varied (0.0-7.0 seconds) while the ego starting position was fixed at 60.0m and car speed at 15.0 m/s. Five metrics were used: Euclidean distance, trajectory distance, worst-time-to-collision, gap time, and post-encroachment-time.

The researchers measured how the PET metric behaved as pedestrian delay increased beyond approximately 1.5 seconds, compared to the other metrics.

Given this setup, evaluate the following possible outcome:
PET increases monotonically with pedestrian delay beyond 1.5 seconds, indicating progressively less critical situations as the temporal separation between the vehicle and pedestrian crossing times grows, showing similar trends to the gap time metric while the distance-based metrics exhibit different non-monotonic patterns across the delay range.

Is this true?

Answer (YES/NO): NO